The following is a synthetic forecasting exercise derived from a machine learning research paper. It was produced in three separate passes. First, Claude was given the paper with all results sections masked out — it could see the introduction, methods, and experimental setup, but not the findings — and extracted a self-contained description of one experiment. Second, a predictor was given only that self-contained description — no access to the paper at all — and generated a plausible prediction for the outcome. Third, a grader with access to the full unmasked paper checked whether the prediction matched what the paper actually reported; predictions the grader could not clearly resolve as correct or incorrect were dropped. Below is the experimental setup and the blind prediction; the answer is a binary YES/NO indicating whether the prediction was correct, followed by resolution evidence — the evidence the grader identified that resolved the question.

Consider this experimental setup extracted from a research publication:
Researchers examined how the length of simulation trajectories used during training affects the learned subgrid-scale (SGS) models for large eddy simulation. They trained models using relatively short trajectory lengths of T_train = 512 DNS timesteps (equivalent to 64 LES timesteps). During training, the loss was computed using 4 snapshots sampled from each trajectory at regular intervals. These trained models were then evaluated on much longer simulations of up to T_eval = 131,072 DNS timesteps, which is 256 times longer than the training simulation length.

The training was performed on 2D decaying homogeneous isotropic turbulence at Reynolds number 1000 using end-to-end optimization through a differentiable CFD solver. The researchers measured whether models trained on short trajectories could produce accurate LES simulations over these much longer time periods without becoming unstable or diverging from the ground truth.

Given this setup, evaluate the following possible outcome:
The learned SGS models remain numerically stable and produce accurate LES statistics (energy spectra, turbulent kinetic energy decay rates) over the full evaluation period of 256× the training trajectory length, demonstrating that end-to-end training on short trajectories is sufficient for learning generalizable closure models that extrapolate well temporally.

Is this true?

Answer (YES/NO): YES